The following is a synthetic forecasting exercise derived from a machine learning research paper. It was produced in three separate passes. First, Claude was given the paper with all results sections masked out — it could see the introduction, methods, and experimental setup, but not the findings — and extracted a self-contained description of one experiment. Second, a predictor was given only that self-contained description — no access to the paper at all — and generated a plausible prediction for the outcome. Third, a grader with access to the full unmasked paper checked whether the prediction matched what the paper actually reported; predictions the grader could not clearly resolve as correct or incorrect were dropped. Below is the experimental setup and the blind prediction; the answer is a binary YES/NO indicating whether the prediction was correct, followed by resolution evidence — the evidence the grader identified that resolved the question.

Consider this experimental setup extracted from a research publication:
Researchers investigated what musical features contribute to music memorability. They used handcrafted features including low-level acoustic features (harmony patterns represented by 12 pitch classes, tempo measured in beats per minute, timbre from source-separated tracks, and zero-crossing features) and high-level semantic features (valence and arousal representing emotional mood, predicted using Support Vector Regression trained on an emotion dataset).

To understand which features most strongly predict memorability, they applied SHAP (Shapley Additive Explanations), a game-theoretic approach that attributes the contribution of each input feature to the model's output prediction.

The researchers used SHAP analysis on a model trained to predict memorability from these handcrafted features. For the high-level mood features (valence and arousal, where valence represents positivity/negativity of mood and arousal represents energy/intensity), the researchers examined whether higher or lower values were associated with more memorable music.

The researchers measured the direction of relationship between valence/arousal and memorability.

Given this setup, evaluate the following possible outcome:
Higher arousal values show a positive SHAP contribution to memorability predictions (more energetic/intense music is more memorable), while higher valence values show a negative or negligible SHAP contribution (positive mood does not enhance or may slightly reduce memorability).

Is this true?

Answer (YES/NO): NO